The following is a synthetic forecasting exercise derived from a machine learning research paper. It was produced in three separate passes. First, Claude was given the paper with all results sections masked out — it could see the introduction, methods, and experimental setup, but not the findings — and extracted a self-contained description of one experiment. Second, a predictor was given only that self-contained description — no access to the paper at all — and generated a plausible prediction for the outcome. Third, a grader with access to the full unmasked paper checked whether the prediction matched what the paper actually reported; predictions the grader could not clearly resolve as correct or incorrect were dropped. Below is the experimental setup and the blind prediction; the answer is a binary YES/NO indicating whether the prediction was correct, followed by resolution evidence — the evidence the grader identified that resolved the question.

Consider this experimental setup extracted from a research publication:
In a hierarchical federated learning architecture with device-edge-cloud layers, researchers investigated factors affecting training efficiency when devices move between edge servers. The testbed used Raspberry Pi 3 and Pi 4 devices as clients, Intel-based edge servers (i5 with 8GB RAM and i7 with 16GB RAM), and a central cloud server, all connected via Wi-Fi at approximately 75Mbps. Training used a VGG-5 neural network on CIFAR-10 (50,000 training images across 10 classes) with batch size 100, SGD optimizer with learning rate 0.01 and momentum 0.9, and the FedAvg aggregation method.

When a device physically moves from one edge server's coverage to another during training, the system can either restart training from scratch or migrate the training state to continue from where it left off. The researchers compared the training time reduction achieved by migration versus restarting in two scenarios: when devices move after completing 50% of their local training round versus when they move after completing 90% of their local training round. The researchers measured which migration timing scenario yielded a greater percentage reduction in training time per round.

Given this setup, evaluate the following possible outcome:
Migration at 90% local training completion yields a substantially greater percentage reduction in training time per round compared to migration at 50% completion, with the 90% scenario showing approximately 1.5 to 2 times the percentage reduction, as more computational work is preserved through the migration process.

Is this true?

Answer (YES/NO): NO